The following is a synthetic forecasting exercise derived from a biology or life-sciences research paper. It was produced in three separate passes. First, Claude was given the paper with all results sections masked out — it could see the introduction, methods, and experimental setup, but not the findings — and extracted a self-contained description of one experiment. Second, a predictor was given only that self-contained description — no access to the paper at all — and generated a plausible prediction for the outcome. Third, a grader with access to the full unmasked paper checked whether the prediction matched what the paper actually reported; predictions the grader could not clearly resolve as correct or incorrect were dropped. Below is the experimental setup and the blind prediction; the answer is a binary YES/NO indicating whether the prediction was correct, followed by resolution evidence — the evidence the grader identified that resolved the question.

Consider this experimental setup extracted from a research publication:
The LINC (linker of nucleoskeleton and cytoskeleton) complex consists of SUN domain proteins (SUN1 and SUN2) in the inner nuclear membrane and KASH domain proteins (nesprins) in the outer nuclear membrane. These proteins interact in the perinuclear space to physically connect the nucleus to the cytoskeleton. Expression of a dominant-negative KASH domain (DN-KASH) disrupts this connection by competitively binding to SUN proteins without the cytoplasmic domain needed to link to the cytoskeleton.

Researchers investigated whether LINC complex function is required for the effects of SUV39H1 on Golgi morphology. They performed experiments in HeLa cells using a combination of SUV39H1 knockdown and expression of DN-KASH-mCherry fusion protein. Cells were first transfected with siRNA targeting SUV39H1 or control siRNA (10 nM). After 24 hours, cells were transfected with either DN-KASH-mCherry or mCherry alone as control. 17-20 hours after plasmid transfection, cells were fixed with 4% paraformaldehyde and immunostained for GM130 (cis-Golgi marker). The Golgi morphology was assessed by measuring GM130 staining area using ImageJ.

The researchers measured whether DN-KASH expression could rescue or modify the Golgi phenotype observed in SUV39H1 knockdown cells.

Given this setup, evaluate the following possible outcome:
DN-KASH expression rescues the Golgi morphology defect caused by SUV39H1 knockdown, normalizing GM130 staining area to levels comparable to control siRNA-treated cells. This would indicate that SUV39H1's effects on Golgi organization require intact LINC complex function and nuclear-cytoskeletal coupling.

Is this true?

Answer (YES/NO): YES